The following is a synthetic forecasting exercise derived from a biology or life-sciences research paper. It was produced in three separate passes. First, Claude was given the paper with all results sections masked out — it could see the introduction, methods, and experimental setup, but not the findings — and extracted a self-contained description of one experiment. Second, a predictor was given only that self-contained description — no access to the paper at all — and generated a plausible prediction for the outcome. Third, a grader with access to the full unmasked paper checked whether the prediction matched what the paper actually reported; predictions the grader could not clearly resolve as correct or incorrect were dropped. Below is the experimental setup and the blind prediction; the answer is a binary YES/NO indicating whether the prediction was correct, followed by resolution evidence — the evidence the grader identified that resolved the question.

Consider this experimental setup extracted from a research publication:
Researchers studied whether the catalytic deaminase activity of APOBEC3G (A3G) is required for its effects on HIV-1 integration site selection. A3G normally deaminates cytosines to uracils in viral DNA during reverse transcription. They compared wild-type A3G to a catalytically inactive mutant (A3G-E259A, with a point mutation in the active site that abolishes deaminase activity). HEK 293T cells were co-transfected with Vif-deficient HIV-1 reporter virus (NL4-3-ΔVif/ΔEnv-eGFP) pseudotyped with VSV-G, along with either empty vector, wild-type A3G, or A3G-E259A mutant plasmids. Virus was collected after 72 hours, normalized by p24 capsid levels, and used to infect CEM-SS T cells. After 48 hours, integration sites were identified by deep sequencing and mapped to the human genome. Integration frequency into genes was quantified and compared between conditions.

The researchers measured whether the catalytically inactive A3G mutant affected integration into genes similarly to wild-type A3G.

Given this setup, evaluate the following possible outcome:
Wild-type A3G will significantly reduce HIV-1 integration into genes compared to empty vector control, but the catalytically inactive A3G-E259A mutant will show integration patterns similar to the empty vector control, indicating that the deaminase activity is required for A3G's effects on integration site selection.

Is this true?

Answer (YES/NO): NO